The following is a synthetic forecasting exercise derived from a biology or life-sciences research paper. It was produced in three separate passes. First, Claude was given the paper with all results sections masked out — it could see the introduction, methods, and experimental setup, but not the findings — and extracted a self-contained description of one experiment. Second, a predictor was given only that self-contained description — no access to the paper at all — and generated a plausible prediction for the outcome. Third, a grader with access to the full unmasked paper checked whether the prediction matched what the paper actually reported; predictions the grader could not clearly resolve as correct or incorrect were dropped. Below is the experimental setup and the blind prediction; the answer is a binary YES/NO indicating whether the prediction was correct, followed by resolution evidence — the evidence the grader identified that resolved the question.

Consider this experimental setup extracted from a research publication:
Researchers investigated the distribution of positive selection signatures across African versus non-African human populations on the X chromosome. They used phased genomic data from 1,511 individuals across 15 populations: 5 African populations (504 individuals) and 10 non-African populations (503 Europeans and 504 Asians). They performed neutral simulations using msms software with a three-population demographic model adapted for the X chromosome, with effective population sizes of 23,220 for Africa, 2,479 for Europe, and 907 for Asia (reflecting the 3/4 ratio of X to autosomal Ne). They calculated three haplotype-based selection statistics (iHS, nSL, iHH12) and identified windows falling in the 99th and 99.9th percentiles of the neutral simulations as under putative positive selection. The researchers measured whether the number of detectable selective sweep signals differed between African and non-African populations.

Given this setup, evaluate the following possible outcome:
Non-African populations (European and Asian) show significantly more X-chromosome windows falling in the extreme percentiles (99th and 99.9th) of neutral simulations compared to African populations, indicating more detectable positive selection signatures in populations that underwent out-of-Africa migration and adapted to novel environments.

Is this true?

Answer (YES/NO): NO